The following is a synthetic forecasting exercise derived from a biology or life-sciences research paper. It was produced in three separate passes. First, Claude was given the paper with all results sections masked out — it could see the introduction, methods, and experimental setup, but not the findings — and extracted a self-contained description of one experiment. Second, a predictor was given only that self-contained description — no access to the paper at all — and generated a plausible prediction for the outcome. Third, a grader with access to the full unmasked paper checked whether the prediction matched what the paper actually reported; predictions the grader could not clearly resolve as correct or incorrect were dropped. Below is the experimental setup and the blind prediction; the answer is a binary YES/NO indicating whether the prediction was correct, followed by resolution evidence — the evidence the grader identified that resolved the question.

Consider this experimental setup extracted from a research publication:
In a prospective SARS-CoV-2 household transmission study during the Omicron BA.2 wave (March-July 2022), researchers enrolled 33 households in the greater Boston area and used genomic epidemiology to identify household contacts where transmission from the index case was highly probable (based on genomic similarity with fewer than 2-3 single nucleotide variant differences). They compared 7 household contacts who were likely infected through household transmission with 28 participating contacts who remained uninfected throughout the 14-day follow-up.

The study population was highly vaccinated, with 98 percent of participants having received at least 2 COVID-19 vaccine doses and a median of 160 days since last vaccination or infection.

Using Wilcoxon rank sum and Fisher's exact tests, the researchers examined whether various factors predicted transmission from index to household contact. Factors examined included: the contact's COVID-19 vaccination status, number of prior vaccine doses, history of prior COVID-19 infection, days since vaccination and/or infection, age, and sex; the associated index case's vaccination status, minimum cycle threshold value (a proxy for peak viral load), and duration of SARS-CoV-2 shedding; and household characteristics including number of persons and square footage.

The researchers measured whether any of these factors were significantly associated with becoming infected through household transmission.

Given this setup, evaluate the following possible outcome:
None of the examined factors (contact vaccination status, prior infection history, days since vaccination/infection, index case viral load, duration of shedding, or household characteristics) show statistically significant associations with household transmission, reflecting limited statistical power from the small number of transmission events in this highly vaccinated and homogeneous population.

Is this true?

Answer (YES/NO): YES